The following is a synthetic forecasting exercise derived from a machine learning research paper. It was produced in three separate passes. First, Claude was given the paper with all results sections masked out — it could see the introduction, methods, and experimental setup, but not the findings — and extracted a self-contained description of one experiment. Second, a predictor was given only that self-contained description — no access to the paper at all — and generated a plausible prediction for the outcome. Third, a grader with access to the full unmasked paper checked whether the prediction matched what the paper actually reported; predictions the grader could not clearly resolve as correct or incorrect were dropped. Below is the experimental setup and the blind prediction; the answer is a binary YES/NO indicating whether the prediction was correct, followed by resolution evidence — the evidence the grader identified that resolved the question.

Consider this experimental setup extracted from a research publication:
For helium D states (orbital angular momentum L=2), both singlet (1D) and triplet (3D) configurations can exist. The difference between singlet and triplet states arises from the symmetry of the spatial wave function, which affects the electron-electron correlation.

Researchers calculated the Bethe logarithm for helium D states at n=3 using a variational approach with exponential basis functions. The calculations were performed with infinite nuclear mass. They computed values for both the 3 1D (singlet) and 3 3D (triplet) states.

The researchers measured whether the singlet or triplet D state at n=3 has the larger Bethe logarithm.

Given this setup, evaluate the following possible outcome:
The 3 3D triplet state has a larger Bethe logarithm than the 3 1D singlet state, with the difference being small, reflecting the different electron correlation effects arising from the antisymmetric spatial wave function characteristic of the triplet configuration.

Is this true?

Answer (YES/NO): YES